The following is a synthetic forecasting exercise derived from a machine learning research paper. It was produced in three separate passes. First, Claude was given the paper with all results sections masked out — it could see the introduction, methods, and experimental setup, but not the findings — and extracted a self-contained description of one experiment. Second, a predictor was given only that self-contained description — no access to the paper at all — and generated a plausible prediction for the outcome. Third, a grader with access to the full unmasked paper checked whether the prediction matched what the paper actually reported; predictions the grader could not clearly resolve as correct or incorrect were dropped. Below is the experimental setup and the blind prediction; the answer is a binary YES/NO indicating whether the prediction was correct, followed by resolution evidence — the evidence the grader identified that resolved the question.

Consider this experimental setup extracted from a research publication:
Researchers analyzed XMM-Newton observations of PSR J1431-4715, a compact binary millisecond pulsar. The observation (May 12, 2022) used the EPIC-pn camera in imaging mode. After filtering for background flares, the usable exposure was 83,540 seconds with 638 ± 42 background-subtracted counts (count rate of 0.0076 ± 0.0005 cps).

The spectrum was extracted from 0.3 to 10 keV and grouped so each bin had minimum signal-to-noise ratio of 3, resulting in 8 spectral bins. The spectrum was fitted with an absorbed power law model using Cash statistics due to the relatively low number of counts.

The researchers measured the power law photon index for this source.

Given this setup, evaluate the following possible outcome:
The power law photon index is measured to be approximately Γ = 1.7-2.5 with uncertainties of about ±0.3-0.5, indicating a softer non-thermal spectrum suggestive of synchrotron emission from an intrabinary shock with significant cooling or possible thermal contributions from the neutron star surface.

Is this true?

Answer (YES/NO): NO